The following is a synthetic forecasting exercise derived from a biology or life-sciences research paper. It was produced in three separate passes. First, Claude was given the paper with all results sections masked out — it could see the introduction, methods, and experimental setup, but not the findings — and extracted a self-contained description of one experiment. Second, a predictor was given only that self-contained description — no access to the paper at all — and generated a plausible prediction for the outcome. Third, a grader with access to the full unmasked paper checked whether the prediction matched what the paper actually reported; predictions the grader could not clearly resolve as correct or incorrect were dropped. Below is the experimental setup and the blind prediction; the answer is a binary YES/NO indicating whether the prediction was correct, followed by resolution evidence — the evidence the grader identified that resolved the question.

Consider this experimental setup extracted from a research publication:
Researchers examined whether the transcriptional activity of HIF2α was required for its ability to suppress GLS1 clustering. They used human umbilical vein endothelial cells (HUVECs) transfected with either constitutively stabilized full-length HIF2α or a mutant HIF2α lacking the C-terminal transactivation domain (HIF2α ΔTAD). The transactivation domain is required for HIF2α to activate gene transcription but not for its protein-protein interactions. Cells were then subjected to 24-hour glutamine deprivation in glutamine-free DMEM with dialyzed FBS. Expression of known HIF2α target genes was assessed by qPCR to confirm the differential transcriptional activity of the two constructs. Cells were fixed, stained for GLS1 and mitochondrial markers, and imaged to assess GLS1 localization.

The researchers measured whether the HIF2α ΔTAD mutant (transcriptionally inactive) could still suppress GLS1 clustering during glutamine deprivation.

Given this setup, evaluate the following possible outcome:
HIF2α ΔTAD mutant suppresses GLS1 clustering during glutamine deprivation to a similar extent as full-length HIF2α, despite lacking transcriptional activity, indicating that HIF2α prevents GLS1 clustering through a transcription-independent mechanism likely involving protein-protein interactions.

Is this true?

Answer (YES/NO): YES